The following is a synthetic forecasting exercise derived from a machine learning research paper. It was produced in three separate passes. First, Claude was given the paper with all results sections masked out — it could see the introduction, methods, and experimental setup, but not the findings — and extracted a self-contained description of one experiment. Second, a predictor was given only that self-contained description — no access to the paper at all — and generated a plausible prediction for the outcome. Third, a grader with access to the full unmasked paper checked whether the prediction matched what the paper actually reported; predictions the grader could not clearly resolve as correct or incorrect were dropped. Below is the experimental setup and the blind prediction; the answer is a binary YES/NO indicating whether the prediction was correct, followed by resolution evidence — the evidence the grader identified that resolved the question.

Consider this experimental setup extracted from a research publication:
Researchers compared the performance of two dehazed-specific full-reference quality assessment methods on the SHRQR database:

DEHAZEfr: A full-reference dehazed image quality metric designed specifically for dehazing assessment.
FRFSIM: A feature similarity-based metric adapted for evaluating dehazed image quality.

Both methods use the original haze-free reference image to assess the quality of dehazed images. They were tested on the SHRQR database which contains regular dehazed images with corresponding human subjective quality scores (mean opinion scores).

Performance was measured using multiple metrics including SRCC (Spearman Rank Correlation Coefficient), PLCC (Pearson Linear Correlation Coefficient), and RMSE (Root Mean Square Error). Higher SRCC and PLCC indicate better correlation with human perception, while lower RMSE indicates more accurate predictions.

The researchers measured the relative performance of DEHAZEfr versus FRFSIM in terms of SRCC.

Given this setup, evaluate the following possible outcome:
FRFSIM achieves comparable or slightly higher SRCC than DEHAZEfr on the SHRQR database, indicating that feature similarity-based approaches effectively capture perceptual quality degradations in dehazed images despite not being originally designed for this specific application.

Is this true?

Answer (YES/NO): NO